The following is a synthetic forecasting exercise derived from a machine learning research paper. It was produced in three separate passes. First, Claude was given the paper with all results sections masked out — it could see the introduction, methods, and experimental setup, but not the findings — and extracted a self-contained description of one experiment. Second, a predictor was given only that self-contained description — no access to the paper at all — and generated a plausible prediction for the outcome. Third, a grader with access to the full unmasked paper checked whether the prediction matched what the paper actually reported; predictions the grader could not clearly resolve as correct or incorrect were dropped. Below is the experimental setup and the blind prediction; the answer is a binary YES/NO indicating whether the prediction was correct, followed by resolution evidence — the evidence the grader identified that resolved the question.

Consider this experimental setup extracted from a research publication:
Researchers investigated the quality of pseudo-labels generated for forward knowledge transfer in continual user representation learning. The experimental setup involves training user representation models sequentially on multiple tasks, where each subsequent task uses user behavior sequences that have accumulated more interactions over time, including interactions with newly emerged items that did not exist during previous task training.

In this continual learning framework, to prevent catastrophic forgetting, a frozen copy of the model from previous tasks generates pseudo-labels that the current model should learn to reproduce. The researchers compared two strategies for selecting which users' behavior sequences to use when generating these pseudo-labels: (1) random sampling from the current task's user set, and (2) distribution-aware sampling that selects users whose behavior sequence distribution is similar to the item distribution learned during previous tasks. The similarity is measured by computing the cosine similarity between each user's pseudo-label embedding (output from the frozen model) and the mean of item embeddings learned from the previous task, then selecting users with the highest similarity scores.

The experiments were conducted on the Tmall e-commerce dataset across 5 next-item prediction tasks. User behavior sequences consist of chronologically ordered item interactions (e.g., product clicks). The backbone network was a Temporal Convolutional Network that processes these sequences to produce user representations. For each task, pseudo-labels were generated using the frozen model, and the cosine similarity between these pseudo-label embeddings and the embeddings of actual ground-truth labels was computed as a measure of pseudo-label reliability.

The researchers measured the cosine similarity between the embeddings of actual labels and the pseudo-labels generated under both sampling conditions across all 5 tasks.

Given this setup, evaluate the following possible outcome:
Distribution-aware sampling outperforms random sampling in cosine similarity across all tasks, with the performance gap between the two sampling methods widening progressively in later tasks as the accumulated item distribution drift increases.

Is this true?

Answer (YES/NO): NO